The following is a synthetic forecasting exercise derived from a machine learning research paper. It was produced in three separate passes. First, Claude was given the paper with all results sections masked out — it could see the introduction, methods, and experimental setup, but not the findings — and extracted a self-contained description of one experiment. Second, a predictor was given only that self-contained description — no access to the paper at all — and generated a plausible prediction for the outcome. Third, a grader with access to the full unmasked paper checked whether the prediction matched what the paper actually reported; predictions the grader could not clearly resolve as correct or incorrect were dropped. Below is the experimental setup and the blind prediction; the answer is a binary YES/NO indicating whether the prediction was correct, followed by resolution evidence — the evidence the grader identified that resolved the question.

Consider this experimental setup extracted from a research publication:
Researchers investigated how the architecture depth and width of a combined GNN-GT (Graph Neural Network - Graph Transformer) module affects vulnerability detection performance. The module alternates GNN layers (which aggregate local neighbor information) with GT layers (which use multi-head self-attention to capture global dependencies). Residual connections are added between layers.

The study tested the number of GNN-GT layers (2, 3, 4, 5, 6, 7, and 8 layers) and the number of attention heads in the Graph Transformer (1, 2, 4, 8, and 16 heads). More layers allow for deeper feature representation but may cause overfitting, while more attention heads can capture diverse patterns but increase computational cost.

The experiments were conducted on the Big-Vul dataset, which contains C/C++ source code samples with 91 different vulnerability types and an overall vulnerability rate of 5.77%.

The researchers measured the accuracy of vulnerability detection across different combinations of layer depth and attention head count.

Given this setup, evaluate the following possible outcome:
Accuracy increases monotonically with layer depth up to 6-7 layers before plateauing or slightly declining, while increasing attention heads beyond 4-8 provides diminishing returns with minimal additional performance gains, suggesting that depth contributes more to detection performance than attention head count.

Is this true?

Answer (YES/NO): NO